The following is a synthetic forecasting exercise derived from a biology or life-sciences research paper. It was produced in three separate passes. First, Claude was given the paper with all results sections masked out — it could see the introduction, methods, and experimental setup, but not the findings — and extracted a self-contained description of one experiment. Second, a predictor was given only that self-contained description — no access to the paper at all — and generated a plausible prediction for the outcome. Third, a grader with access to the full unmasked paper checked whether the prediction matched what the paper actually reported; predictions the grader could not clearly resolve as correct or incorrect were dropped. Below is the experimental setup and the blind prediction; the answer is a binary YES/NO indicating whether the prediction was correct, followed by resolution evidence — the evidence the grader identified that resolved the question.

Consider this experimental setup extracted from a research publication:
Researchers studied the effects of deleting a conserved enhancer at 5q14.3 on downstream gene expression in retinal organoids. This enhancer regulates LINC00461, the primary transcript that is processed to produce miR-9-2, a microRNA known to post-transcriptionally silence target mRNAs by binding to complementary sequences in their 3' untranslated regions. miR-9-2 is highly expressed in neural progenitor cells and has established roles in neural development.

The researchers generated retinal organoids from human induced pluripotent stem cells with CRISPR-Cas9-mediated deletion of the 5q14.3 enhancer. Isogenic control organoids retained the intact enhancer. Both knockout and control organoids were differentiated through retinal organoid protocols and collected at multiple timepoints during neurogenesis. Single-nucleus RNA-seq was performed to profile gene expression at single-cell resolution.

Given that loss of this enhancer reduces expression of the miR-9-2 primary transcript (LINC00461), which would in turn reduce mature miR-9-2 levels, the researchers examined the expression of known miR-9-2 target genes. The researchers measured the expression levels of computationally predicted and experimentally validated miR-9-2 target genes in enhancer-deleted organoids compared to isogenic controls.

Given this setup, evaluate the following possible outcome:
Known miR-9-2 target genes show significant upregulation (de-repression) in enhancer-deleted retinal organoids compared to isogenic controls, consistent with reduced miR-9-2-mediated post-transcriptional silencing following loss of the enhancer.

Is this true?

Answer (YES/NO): YES